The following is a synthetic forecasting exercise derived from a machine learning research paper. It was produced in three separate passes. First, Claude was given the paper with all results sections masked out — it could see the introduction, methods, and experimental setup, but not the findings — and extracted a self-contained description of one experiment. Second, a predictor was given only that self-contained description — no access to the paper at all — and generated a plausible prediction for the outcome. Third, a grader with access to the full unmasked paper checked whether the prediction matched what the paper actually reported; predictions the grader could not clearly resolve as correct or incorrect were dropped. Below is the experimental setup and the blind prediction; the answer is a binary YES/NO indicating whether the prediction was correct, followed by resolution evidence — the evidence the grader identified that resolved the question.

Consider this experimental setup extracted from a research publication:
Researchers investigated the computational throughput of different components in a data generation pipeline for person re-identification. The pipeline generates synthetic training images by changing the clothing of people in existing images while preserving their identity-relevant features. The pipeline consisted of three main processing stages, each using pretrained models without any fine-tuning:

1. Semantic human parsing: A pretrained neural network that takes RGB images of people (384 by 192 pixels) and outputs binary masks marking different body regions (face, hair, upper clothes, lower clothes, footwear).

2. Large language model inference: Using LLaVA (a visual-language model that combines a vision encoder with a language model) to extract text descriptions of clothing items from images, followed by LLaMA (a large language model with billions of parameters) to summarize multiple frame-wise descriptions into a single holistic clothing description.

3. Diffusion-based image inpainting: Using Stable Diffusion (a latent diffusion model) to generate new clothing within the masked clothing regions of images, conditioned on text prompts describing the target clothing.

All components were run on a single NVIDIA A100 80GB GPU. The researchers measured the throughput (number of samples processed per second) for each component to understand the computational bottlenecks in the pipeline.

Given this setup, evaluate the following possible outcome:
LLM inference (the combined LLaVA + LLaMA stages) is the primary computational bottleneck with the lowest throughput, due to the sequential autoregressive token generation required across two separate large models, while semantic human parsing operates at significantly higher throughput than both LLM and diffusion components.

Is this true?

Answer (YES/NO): NO